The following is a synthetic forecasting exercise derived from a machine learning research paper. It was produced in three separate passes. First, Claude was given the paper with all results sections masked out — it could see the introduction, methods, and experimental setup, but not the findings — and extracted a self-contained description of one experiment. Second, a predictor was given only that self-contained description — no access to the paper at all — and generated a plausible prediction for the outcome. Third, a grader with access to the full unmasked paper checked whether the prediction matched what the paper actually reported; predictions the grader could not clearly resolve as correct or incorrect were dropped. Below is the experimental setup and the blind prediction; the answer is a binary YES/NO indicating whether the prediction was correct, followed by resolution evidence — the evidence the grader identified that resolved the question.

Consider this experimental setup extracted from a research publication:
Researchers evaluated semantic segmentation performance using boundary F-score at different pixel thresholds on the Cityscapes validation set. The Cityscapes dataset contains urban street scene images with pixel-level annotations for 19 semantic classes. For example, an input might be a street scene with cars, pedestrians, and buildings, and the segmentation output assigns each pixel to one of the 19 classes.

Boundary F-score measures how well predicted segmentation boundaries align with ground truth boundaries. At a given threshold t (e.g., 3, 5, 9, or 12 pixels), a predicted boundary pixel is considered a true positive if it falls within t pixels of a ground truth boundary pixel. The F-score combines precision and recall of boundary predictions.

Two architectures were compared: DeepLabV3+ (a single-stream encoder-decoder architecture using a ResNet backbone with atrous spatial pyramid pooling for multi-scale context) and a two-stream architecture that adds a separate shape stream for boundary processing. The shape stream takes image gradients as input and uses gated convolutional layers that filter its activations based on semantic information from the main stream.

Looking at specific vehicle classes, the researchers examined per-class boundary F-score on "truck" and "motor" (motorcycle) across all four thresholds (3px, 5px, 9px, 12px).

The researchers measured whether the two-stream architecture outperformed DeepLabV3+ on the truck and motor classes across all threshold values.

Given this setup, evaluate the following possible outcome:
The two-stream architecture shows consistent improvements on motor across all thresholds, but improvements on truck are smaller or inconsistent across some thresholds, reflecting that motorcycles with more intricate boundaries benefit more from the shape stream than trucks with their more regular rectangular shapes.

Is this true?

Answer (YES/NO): NO